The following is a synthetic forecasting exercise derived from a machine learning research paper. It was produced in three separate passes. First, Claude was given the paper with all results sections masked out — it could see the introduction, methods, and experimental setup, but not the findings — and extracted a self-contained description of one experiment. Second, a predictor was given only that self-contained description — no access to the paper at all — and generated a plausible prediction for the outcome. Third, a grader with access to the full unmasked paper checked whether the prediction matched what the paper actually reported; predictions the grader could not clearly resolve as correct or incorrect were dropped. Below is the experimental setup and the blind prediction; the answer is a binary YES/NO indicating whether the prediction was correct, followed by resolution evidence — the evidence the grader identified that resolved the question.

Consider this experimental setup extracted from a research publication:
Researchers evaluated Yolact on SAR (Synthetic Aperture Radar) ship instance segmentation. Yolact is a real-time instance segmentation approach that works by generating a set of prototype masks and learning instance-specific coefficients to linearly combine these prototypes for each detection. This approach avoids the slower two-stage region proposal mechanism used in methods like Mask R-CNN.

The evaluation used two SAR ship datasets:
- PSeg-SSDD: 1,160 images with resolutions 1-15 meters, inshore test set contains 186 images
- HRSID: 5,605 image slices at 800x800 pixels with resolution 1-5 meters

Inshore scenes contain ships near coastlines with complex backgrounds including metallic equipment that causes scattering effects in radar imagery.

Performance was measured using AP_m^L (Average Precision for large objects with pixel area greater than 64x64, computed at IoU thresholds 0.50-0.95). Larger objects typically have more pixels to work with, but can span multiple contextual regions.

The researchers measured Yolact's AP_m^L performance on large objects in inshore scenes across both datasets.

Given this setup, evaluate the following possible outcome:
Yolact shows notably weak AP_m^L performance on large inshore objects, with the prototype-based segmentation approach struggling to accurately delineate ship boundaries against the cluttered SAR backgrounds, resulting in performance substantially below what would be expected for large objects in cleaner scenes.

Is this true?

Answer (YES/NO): YES